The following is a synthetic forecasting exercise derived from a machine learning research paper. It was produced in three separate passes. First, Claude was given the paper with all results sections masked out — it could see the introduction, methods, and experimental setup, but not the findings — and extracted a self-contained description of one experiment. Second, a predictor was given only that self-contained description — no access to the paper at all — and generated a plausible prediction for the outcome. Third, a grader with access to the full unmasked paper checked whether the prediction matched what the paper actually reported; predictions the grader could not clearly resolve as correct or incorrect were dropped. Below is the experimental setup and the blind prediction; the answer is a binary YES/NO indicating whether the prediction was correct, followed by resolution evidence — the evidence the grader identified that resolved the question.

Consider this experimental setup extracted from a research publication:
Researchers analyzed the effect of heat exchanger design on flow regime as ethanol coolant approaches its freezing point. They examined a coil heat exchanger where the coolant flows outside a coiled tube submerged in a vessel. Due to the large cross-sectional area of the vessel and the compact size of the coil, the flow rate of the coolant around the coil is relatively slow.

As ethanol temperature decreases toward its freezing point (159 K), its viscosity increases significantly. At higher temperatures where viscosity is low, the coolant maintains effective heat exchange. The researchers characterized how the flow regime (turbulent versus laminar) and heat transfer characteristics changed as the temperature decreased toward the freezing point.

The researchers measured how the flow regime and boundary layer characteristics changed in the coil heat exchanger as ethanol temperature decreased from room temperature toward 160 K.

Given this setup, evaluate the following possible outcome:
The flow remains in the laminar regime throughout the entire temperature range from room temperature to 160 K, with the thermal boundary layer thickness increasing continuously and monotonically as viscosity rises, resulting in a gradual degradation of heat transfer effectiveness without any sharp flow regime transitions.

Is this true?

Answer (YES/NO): NO